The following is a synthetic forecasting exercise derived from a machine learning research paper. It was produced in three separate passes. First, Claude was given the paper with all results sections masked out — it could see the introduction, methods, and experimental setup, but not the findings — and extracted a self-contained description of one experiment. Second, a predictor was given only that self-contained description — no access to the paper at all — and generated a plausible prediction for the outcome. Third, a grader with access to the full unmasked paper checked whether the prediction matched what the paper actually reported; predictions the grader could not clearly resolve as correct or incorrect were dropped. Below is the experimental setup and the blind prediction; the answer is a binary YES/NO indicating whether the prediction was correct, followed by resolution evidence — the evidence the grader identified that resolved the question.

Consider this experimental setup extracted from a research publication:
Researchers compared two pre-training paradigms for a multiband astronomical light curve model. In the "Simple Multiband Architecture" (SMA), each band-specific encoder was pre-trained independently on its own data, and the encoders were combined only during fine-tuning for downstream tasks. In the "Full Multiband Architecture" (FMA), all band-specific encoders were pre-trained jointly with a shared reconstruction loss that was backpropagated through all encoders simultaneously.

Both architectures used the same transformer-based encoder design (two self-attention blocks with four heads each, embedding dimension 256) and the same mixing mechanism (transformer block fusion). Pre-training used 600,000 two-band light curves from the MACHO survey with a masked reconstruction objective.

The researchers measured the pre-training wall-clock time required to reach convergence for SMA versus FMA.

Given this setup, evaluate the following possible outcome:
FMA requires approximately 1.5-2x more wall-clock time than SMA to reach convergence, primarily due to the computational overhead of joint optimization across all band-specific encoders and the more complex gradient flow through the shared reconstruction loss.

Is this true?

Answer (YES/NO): NO